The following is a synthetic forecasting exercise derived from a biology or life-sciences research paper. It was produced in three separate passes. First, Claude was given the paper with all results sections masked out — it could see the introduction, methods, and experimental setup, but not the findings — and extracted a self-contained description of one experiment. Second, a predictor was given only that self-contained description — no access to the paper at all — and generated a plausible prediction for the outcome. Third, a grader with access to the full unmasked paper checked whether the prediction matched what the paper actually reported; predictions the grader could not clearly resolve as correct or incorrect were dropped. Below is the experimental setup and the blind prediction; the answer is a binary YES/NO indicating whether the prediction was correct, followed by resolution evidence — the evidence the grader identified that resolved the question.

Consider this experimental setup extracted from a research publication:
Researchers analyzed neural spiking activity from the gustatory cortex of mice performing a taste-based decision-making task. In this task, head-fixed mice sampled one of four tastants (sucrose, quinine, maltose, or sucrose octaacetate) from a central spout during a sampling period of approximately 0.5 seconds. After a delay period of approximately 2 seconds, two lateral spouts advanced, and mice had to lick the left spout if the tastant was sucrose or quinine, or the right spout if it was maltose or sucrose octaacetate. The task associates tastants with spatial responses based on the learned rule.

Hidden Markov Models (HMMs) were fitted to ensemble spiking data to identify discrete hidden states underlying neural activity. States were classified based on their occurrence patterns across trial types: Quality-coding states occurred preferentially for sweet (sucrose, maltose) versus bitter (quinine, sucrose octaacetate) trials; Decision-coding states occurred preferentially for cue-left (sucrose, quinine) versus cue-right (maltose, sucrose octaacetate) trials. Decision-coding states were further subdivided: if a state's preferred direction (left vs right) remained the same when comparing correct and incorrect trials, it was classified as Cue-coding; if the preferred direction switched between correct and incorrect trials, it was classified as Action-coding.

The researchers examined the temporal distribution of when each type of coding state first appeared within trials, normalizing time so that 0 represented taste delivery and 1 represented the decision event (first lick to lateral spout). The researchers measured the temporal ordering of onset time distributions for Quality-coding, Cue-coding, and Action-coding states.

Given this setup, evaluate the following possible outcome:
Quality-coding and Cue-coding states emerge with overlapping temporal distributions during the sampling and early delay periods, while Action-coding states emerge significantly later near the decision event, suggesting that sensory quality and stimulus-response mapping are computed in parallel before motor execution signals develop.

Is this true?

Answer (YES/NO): NO